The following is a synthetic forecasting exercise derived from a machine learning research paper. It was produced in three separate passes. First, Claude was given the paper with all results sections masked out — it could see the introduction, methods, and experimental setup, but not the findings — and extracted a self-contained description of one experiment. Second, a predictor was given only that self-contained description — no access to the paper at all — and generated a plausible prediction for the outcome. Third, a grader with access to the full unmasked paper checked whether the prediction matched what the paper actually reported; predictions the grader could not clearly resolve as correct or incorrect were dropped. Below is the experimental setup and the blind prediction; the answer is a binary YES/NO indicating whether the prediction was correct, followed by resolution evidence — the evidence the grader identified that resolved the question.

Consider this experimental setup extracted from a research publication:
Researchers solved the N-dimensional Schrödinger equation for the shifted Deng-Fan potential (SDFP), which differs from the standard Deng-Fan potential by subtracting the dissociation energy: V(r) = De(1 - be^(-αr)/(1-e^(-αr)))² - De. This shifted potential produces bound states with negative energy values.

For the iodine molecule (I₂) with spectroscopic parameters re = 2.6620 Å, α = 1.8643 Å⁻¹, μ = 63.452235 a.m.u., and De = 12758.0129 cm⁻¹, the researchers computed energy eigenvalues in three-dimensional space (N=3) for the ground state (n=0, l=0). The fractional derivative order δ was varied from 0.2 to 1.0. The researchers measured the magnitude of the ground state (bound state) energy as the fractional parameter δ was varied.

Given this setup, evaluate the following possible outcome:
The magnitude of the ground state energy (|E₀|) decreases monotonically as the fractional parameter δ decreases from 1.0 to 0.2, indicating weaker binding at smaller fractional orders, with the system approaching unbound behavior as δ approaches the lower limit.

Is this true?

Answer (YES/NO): NO